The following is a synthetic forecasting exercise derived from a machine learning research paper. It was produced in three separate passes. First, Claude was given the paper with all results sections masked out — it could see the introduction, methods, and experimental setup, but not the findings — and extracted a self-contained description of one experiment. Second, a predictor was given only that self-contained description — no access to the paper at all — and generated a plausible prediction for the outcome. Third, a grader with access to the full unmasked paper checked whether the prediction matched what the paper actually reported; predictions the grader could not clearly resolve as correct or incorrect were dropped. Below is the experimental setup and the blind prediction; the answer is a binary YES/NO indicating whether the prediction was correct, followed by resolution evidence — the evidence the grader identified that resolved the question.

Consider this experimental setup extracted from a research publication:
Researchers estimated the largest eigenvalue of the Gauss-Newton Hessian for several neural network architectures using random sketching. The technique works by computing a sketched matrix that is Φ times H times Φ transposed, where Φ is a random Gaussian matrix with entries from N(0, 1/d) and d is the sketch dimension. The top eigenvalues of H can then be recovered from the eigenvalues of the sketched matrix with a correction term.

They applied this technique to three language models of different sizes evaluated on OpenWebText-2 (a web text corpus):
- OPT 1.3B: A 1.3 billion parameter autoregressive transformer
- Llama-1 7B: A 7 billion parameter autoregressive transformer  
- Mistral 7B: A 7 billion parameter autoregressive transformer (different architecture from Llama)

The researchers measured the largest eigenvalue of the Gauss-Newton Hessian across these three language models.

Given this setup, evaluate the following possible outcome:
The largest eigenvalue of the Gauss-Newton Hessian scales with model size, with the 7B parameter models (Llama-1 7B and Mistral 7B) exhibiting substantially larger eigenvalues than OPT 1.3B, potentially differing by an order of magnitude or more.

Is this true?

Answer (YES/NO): NO